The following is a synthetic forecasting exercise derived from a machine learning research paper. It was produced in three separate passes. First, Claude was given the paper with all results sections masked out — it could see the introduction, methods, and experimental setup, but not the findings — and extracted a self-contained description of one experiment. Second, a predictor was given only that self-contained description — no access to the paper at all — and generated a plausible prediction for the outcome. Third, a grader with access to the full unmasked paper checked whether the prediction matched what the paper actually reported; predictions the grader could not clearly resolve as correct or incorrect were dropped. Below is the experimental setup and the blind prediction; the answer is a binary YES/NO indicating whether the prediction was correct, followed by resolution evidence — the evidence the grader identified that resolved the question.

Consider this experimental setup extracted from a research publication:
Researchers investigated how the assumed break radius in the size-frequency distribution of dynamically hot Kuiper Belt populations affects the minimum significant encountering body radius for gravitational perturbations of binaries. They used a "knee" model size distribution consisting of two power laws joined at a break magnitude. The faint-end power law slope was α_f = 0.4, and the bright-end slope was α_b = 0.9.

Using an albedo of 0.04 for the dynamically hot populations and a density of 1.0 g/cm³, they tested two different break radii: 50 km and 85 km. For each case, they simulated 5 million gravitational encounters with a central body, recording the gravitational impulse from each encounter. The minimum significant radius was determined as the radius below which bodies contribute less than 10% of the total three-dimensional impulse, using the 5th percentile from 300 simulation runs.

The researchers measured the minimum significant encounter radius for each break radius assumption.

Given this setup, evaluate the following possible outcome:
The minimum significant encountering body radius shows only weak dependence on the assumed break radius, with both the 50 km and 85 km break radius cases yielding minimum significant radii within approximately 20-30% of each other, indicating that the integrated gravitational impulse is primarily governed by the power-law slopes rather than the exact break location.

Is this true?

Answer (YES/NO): NO